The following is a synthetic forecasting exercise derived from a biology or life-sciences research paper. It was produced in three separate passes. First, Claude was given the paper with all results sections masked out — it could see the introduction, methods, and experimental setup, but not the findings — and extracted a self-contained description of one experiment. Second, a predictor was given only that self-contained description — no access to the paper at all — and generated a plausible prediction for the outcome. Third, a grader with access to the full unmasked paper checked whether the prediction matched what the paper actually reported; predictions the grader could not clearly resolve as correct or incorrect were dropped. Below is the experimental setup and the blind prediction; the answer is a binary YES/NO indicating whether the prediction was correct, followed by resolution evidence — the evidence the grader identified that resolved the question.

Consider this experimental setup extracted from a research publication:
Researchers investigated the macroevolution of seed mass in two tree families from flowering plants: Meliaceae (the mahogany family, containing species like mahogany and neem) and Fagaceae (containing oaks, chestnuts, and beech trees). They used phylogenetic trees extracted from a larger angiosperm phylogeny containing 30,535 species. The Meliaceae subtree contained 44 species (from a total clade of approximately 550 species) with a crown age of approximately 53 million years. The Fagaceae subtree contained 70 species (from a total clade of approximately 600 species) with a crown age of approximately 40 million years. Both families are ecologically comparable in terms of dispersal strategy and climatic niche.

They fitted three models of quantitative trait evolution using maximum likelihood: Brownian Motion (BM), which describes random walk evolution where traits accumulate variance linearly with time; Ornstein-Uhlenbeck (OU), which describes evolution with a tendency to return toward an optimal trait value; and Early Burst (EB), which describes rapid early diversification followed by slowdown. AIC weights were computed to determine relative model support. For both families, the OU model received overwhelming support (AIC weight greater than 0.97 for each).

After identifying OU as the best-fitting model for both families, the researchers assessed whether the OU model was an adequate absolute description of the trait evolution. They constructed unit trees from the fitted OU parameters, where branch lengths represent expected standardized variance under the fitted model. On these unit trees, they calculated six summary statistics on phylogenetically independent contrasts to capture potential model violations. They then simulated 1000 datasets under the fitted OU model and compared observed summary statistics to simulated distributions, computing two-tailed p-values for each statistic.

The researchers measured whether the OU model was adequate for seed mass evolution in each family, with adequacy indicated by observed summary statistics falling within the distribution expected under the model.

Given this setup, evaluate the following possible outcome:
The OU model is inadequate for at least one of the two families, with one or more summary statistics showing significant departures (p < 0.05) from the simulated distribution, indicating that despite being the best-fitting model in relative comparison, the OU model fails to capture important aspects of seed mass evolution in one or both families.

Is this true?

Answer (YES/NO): YES